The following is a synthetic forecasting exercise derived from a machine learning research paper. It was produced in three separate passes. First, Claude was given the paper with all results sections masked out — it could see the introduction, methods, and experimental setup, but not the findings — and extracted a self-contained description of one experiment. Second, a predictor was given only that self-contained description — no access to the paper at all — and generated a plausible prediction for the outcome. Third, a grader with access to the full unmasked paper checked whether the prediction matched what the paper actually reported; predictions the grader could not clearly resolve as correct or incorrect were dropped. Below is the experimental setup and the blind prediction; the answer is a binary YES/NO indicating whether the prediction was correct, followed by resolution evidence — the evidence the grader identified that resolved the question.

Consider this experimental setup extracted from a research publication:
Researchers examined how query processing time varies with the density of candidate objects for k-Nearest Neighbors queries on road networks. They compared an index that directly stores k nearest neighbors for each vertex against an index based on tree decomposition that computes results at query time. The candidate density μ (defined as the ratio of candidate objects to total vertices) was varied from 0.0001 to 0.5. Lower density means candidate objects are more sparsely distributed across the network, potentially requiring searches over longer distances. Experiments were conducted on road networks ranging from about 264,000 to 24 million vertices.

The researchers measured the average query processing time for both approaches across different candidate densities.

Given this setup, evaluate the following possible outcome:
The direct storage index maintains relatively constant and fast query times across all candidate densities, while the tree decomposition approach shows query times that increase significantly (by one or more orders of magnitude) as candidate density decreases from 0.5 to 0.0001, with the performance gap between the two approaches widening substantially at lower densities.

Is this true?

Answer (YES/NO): YES